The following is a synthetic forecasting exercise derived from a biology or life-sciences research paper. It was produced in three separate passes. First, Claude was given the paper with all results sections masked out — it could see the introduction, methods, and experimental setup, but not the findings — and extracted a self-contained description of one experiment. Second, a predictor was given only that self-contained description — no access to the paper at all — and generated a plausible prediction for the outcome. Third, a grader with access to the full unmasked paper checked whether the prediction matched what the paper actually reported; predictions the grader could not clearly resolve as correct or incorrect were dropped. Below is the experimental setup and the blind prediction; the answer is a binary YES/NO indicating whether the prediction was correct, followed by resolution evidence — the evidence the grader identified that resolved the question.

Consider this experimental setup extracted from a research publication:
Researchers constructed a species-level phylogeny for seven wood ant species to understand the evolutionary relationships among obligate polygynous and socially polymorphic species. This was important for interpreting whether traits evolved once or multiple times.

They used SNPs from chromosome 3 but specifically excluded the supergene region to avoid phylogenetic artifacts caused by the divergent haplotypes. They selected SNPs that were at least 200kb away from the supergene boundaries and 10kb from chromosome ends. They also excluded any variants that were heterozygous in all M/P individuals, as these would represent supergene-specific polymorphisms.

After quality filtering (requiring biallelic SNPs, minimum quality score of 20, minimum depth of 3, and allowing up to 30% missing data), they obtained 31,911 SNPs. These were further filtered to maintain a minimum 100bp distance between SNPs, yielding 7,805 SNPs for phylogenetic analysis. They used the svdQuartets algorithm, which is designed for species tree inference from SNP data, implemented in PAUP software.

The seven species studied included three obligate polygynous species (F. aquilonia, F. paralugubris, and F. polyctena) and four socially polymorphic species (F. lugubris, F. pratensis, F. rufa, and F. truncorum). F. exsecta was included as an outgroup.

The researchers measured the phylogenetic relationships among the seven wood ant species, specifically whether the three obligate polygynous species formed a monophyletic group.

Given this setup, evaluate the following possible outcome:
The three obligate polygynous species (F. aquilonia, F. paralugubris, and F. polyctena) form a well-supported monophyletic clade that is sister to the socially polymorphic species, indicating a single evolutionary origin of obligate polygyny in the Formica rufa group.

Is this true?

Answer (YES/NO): NO